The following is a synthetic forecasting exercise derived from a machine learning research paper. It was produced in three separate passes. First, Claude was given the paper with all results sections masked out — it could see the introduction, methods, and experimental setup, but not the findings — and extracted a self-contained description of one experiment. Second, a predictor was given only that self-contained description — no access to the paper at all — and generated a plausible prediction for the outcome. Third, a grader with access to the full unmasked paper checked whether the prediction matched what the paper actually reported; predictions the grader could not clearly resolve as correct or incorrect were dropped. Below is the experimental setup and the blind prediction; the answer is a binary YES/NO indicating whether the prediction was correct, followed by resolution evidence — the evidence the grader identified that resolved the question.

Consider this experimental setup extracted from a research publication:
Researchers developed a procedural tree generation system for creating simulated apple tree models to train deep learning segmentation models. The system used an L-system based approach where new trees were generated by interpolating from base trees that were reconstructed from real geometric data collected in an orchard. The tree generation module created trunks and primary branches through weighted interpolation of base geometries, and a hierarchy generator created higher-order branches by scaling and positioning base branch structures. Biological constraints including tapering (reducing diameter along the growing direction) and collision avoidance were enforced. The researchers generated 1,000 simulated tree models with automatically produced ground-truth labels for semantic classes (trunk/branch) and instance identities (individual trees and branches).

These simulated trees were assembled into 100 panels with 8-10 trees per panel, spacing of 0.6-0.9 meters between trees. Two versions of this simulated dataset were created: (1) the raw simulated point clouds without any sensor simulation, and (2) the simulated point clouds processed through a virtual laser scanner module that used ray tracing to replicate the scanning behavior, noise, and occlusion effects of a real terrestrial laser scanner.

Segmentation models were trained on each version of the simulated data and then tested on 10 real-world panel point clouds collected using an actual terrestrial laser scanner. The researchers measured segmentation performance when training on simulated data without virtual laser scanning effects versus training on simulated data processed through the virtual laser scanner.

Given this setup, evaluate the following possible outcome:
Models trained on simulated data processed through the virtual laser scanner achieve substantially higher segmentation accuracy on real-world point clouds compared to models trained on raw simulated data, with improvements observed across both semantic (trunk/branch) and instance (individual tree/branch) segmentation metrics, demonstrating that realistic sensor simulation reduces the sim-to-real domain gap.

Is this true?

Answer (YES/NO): YES